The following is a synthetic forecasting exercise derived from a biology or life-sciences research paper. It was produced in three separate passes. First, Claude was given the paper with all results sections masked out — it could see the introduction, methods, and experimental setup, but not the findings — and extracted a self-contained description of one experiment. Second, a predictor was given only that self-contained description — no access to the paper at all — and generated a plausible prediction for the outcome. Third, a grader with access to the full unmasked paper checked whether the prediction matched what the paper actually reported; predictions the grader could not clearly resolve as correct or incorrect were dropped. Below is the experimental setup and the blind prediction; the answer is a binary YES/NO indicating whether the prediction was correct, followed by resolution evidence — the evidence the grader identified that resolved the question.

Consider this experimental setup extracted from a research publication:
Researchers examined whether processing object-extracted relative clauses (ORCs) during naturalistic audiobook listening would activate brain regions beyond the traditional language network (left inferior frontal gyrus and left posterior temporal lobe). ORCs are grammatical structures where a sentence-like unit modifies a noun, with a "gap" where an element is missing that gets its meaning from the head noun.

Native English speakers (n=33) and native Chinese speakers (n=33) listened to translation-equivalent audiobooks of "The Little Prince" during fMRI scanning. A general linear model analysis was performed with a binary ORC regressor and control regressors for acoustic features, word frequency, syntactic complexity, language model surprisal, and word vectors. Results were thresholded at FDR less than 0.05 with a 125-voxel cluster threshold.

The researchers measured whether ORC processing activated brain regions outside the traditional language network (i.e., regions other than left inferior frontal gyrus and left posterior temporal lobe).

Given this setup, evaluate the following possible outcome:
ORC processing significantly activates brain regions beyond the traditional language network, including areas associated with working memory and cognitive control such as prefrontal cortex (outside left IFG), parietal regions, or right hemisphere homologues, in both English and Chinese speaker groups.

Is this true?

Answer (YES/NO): YES